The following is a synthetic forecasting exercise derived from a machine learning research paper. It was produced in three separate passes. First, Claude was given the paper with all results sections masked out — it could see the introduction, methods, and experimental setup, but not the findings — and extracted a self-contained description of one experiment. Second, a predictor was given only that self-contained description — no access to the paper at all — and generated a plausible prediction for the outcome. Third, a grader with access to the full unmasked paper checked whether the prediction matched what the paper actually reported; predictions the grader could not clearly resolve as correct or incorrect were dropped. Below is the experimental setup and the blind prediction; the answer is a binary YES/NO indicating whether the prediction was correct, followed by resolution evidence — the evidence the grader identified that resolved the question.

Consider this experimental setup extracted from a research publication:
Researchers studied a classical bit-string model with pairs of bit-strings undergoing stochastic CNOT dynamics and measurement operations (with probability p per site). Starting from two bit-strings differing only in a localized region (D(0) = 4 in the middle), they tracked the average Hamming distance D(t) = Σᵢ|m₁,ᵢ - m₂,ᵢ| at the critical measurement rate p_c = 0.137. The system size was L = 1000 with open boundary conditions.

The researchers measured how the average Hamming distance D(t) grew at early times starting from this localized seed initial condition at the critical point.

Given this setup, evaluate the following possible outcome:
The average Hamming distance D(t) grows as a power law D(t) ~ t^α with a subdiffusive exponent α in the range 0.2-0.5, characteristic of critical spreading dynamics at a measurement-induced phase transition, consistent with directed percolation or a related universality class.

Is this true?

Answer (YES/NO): YES